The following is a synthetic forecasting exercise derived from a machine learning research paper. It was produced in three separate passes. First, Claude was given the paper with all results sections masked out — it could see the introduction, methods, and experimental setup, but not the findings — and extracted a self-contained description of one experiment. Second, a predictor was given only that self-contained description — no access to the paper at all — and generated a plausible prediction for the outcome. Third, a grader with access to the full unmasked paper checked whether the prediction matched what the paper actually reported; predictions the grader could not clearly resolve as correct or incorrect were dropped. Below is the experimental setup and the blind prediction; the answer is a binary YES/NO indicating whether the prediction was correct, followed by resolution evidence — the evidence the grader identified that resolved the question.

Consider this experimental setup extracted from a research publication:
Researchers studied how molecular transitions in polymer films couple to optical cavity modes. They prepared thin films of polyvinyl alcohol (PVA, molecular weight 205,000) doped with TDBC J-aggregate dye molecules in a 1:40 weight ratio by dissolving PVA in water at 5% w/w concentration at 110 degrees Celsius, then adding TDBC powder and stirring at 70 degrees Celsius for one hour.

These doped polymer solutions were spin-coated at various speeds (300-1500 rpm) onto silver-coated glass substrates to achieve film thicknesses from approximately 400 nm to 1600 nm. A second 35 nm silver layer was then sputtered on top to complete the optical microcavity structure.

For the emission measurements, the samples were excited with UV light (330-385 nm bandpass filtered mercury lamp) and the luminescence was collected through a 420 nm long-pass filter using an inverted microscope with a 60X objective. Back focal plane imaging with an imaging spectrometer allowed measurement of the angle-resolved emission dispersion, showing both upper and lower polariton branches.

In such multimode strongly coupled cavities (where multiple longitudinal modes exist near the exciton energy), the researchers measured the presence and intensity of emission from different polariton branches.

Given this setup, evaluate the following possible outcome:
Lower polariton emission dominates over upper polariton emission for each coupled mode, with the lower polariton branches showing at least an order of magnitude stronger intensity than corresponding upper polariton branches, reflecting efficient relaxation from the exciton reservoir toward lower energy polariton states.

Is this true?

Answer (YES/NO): NO